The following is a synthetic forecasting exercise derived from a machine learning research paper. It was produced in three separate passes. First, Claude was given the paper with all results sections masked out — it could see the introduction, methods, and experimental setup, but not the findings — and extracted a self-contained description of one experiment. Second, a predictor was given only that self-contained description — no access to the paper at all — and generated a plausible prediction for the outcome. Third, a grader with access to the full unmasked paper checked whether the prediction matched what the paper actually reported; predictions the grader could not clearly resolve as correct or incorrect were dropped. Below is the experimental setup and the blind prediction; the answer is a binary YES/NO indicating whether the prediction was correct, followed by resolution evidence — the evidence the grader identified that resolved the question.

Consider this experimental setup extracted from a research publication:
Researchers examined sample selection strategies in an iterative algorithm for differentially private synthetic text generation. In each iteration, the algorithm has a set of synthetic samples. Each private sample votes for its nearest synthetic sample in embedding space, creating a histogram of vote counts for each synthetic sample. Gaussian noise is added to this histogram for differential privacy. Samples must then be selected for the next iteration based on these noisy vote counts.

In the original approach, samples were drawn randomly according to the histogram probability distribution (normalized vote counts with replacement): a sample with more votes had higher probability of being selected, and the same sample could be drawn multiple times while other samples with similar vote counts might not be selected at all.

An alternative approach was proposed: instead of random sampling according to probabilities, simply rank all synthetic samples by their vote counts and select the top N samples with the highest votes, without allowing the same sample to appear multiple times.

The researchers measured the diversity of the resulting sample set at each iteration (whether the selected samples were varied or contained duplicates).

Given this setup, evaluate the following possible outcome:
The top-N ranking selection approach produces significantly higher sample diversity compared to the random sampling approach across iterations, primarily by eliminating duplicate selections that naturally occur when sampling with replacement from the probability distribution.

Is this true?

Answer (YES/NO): YES